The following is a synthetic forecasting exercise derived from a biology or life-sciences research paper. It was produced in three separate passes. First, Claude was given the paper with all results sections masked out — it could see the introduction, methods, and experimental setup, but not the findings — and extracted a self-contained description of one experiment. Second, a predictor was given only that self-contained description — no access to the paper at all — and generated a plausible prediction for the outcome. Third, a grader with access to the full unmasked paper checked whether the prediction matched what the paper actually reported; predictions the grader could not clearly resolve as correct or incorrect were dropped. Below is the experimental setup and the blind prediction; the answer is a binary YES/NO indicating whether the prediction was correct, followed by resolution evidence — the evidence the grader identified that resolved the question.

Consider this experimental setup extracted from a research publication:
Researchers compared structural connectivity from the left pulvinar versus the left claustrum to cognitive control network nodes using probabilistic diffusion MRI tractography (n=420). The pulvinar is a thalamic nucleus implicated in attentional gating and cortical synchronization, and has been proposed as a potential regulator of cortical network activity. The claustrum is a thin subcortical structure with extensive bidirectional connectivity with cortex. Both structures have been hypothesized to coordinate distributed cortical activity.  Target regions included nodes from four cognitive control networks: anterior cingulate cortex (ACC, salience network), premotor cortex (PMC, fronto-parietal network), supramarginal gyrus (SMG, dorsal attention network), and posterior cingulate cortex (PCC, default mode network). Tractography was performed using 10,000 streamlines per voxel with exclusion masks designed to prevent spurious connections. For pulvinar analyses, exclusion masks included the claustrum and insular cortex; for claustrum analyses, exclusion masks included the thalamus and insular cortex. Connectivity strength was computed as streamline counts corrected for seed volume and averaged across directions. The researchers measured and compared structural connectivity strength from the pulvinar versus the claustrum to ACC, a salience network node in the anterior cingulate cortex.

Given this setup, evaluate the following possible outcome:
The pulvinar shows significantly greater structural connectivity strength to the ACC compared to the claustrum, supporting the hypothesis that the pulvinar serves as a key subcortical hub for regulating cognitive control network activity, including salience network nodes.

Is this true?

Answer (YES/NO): NO